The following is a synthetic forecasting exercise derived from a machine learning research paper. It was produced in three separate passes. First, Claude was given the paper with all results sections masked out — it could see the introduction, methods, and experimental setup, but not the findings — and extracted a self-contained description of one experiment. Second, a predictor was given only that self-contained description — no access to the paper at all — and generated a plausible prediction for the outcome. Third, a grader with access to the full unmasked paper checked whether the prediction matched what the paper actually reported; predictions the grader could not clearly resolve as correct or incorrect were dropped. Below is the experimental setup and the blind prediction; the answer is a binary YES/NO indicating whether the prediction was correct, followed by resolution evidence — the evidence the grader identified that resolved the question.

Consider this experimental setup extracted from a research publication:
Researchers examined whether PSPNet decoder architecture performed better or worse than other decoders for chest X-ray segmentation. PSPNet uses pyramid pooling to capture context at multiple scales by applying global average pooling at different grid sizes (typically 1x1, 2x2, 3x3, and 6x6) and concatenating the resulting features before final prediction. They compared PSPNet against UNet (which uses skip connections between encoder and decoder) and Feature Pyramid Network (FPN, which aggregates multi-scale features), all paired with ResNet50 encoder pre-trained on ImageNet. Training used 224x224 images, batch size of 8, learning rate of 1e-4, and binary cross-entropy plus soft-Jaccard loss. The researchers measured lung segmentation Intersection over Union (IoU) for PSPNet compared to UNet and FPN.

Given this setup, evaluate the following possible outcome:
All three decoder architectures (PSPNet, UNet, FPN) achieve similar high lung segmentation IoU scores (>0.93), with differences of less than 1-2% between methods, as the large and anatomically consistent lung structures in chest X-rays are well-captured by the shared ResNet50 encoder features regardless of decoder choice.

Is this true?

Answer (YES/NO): NO